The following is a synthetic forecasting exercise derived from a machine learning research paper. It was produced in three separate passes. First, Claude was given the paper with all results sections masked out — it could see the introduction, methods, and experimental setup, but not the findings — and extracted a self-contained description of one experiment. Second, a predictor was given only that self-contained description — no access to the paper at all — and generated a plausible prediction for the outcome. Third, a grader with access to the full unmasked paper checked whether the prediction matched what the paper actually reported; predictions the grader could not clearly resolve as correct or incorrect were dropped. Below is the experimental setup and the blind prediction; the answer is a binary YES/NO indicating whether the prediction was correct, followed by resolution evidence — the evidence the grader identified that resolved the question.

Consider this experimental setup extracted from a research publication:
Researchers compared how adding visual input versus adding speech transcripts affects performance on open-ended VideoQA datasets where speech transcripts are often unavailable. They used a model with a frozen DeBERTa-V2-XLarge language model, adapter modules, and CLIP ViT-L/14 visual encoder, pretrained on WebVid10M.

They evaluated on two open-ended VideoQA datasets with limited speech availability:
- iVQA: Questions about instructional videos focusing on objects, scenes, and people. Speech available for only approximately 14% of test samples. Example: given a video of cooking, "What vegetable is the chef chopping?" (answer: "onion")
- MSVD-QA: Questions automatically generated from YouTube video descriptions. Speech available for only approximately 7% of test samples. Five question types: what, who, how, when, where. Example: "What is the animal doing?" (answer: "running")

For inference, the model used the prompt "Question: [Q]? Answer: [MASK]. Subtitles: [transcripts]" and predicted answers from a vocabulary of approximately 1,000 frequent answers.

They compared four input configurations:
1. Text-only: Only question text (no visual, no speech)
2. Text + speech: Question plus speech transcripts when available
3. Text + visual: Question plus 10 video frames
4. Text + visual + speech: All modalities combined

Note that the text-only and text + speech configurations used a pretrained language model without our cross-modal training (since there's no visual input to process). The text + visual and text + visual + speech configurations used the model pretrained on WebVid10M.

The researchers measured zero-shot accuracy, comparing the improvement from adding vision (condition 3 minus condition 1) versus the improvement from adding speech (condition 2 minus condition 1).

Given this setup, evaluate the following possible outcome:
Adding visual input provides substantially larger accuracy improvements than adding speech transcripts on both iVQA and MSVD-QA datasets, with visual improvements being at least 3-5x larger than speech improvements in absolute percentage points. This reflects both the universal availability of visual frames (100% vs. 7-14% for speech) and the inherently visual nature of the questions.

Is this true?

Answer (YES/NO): YES